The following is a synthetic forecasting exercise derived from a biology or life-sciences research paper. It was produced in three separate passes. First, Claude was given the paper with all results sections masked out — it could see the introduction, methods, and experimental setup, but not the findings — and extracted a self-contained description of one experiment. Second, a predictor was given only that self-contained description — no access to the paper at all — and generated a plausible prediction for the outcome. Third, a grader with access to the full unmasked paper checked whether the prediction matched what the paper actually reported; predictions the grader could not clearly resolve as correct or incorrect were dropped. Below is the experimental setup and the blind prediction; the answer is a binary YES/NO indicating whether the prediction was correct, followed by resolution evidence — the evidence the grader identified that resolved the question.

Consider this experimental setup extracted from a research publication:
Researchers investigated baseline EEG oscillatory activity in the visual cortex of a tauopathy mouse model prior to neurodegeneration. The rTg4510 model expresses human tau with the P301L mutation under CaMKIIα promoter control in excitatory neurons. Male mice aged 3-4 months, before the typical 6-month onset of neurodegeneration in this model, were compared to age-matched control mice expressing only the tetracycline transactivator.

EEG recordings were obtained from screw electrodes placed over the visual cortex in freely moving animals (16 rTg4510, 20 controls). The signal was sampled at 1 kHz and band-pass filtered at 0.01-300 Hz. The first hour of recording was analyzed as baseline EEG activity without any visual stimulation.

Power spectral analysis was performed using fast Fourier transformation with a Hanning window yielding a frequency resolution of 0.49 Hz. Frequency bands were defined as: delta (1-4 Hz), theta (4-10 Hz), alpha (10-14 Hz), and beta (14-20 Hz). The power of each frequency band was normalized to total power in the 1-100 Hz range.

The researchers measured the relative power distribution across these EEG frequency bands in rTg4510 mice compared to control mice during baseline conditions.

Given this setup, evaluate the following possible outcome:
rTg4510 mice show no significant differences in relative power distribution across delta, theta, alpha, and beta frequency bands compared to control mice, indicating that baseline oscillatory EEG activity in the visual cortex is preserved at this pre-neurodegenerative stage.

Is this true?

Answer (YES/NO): NO